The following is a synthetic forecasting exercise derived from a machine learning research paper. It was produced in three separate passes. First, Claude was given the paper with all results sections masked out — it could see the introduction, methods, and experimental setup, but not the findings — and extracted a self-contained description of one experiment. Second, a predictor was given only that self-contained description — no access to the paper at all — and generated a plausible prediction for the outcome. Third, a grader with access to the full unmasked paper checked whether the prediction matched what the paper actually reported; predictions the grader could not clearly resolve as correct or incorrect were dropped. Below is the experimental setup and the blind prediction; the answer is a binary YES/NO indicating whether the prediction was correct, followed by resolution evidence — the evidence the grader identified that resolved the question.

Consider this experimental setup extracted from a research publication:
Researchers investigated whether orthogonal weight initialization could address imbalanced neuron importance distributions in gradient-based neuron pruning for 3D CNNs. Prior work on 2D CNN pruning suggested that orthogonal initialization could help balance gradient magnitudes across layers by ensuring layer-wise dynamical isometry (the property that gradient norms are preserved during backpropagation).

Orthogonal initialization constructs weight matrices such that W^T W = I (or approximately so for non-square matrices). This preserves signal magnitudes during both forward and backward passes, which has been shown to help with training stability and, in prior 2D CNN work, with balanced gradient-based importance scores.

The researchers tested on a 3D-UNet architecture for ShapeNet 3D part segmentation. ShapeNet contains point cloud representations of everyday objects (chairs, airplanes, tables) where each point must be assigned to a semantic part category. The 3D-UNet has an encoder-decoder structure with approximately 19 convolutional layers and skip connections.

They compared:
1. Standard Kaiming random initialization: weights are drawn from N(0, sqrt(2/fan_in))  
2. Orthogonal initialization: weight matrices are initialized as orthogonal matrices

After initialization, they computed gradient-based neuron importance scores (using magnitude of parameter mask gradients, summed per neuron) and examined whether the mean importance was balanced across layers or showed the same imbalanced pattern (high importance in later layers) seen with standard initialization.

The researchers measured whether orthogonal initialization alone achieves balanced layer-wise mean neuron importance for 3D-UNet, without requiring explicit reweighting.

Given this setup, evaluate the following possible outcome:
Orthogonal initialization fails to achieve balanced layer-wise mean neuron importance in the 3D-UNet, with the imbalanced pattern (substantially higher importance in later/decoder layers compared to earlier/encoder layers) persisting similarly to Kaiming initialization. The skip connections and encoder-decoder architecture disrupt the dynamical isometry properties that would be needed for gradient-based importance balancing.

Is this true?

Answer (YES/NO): YES